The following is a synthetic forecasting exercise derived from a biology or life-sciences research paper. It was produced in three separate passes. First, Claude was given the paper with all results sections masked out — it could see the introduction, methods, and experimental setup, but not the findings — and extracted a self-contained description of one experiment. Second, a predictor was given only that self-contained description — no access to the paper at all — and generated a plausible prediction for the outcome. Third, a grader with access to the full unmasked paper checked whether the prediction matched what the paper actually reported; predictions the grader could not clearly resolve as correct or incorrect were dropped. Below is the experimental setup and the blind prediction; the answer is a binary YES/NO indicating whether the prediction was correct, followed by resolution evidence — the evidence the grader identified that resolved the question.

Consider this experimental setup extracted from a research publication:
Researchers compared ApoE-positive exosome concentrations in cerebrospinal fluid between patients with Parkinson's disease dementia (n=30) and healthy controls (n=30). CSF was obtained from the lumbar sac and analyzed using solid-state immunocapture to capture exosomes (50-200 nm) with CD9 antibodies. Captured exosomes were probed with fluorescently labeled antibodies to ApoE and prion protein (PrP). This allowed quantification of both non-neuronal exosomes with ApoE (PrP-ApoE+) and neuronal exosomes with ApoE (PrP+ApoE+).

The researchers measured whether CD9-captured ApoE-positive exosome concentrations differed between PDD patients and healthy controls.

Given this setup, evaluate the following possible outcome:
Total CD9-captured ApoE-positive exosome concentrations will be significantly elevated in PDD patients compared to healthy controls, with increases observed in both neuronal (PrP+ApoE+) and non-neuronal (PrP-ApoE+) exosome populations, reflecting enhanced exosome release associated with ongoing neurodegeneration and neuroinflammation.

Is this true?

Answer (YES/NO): NO